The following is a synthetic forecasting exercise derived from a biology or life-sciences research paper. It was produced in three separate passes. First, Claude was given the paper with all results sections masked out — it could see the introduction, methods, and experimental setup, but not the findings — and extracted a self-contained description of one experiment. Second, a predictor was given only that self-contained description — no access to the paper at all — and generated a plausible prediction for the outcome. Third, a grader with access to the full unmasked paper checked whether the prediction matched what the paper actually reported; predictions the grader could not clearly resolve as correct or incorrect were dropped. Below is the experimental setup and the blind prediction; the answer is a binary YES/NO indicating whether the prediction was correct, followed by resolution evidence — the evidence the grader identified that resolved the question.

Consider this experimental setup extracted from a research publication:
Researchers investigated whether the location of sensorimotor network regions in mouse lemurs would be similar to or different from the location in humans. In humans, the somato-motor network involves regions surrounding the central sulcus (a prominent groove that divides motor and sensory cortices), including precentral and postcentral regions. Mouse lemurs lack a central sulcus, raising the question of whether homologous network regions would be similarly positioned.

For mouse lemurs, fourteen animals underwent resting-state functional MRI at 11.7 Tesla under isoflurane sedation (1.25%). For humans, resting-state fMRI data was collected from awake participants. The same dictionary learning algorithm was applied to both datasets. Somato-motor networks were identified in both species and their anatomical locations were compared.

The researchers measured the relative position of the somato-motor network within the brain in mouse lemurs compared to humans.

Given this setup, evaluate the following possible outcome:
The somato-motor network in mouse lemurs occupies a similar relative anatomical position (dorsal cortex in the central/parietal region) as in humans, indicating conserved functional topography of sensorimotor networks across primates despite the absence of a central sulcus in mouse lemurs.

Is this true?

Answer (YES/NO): NO